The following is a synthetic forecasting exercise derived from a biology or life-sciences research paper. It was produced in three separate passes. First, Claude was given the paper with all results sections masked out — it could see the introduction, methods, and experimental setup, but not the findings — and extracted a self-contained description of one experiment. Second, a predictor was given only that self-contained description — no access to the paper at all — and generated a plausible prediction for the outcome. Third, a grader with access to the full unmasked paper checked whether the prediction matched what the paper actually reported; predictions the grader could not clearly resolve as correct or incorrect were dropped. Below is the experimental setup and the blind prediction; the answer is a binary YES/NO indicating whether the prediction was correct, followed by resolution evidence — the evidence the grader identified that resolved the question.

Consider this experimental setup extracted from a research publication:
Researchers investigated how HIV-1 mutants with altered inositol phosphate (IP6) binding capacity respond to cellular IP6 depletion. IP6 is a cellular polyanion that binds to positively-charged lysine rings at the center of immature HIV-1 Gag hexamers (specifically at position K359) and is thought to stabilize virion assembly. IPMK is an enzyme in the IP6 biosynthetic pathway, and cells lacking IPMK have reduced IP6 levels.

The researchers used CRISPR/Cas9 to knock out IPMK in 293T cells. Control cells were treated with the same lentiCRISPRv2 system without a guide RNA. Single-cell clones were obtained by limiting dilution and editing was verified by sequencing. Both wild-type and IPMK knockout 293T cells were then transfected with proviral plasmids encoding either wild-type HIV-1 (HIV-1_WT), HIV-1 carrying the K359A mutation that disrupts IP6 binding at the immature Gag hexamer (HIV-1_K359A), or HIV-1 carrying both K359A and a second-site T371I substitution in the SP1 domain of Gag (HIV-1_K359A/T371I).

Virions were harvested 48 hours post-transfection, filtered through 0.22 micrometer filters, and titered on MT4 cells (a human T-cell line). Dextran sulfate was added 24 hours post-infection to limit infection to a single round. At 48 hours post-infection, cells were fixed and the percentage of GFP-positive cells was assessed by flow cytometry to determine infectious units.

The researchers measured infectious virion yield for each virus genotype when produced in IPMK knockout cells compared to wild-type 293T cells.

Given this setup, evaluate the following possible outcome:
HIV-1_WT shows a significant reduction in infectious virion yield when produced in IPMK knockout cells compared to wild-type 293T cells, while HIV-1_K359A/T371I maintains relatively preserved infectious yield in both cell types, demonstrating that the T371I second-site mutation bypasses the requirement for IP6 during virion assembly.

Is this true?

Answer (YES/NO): YES